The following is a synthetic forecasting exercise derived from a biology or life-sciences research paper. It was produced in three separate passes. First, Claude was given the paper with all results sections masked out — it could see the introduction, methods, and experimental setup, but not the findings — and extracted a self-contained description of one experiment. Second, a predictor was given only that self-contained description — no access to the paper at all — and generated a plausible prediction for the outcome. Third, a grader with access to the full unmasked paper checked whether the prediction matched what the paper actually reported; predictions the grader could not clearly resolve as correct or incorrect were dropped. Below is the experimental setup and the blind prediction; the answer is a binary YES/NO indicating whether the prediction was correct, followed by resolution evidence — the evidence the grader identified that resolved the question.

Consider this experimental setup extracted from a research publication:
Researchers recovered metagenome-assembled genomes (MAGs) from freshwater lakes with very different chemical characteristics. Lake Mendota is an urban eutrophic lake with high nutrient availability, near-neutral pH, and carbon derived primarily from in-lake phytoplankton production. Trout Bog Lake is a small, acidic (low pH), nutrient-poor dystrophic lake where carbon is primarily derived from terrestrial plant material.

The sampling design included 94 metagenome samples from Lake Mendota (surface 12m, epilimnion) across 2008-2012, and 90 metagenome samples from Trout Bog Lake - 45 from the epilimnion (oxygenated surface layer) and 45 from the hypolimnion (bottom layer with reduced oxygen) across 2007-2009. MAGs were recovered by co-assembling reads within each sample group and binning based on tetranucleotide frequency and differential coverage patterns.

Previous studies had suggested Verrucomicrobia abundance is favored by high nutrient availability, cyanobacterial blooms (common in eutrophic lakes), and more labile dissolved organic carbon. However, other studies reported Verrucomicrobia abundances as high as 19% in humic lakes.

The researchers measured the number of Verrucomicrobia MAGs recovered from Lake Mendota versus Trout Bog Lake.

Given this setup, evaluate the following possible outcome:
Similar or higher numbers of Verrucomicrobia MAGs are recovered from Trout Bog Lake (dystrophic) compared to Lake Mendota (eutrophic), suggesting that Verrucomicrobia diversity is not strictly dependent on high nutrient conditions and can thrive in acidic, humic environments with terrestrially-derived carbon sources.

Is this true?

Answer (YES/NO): YES